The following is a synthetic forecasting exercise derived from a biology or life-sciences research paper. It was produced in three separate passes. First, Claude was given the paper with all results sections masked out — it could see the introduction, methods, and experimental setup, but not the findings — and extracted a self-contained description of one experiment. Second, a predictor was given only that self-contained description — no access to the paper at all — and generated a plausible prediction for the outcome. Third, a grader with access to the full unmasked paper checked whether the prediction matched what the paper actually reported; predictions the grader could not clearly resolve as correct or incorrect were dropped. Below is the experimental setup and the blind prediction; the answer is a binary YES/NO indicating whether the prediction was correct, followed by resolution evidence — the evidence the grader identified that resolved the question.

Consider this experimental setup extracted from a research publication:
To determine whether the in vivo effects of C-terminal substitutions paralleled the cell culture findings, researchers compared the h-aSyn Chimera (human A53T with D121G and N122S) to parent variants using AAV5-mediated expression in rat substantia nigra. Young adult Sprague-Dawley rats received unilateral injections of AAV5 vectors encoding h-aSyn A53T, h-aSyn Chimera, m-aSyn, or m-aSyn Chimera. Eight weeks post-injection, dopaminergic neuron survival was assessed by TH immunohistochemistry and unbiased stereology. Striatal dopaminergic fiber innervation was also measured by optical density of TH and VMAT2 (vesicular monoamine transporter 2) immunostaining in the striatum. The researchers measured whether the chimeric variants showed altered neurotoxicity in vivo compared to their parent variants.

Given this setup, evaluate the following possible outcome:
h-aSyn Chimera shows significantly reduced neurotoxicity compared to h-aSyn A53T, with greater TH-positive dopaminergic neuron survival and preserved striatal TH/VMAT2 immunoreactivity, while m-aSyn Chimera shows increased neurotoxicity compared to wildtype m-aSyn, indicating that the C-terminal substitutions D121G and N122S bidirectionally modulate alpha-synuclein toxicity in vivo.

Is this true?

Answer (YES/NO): NO